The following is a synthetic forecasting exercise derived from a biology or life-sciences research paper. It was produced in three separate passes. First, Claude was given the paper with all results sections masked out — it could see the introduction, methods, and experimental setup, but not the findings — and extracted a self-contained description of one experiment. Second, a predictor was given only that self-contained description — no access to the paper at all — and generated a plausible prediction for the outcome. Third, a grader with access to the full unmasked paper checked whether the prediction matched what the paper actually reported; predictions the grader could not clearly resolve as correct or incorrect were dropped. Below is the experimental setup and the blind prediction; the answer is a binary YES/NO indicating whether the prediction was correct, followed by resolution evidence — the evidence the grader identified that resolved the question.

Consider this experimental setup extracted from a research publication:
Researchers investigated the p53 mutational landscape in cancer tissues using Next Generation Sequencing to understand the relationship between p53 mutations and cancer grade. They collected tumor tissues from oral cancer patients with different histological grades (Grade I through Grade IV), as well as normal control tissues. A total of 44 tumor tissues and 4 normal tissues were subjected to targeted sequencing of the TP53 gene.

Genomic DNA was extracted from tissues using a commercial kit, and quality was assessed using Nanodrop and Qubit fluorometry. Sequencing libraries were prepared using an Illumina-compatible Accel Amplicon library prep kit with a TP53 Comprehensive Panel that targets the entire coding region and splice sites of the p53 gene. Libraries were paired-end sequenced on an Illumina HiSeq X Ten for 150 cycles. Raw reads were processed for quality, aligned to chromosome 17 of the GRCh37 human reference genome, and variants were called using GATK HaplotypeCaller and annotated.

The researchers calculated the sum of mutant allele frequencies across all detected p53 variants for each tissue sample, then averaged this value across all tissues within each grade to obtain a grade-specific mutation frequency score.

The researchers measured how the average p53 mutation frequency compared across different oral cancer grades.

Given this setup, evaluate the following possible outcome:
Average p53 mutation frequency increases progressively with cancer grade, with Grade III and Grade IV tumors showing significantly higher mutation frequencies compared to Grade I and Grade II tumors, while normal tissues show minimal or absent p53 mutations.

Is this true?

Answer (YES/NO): NO